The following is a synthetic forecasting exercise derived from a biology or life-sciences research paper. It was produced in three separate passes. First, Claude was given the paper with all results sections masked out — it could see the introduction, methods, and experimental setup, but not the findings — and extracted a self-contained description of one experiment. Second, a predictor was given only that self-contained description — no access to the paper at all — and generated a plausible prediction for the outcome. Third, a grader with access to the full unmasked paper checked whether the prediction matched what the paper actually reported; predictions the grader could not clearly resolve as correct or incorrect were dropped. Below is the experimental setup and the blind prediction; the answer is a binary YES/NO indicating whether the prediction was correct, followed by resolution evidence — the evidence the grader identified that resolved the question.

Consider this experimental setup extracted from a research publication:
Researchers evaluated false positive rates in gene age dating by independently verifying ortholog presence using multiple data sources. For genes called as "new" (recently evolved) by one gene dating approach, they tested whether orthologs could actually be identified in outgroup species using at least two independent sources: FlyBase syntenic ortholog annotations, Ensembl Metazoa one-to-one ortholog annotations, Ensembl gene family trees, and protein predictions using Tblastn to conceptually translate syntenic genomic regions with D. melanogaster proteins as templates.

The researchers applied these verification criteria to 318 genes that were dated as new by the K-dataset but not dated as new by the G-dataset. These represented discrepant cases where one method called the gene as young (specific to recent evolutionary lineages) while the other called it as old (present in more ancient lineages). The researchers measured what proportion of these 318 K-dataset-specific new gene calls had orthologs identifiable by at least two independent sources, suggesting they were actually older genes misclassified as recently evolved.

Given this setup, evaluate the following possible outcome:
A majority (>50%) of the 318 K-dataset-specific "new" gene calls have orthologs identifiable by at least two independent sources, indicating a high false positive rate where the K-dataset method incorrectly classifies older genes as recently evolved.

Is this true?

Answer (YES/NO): YES